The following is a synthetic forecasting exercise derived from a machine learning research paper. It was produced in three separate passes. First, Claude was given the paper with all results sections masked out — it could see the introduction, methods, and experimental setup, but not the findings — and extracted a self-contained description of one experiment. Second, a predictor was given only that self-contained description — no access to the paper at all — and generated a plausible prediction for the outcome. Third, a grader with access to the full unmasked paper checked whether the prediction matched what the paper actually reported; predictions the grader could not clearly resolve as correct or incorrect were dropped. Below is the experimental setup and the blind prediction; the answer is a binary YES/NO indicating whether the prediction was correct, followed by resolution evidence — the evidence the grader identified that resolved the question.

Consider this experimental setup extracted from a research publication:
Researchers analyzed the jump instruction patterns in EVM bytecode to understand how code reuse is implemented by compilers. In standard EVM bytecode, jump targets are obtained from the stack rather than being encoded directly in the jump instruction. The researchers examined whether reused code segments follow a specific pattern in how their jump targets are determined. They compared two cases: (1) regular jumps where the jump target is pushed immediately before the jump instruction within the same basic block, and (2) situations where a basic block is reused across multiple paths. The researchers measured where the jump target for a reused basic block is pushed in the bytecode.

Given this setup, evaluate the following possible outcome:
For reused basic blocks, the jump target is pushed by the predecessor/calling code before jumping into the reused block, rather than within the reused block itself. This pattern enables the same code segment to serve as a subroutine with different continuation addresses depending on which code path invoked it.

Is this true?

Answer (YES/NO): YES